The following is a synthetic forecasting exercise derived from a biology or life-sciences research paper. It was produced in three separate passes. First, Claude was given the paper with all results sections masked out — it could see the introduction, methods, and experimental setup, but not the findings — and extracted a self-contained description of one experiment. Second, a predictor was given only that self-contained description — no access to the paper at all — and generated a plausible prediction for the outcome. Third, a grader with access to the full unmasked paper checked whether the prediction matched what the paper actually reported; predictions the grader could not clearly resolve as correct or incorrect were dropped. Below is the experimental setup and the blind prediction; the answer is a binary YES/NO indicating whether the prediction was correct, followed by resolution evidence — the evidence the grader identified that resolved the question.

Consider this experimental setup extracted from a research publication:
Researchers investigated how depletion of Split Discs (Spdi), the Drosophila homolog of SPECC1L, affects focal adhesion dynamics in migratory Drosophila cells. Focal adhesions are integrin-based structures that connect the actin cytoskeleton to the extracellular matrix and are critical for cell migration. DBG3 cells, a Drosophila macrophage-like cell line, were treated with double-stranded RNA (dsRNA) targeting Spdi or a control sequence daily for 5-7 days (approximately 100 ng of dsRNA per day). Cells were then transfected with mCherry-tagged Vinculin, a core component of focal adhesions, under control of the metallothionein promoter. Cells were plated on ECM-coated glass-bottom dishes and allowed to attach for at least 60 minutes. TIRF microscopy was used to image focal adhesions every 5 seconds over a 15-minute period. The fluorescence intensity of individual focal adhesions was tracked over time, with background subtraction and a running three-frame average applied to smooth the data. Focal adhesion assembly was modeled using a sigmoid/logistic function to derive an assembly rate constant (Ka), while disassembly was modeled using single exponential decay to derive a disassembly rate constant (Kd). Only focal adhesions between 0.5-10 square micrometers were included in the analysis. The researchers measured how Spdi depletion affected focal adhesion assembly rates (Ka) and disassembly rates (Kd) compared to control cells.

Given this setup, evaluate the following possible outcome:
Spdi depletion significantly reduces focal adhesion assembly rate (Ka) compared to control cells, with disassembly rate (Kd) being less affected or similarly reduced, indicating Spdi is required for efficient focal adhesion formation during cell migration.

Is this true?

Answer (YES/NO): NO